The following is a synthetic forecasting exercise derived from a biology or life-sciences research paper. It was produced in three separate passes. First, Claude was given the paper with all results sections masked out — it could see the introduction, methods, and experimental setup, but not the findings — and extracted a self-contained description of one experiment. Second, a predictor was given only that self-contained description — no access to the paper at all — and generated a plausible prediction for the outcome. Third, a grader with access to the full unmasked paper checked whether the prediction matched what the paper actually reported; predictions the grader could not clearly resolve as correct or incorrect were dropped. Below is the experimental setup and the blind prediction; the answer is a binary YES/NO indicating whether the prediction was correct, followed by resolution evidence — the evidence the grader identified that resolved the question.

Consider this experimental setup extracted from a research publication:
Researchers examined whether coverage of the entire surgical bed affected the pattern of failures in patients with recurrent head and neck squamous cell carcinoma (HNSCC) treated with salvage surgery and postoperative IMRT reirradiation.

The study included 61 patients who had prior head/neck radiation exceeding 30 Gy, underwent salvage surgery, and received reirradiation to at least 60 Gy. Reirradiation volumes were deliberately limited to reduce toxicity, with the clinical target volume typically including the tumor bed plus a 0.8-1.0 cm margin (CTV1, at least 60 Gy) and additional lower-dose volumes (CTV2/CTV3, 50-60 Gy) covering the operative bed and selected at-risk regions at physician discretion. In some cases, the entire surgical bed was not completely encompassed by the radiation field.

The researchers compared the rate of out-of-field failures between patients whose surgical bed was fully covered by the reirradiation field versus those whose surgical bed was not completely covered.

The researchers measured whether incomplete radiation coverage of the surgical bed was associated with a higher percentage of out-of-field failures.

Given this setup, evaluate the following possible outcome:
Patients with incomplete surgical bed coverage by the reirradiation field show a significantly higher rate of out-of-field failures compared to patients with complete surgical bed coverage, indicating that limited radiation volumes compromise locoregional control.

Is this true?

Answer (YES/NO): YES